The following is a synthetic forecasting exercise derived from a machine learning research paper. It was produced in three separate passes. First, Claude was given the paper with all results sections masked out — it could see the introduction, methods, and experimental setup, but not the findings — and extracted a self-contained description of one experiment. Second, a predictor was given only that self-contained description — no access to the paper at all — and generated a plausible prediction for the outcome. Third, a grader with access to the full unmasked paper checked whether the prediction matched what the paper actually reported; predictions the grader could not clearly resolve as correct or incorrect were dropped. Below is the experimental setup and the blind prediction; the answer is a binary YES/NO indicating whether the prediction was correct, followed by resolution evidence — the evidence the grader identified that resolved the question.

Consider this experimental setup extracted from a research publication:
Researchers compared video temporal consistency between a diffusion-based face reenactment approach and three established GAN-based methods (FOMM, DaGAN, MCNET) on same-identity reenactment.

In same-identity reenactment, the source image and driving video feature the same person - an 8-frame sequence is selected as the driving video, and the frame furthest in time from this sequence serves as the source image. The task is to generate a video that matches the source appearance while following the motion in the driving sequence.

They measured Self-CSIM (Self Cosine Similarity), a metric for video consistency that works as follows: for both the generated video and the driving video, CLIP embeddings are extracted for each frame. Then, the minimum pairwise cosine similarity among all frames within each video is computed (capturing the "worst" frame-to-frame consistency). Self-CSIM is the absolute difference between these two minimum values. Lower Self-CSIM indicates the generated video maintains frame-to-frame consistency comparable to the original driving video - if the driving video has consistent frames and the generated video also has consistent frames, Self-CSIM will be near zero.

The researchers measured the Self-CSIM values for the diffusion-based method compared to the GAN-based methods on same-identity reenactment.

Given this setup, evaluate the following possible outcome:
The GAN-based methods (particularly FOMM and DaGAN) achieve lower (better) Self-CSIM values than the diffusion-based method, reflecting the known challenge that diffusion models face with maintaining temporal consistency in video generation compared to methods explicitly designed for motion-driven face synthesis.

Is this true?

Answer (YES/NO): NO